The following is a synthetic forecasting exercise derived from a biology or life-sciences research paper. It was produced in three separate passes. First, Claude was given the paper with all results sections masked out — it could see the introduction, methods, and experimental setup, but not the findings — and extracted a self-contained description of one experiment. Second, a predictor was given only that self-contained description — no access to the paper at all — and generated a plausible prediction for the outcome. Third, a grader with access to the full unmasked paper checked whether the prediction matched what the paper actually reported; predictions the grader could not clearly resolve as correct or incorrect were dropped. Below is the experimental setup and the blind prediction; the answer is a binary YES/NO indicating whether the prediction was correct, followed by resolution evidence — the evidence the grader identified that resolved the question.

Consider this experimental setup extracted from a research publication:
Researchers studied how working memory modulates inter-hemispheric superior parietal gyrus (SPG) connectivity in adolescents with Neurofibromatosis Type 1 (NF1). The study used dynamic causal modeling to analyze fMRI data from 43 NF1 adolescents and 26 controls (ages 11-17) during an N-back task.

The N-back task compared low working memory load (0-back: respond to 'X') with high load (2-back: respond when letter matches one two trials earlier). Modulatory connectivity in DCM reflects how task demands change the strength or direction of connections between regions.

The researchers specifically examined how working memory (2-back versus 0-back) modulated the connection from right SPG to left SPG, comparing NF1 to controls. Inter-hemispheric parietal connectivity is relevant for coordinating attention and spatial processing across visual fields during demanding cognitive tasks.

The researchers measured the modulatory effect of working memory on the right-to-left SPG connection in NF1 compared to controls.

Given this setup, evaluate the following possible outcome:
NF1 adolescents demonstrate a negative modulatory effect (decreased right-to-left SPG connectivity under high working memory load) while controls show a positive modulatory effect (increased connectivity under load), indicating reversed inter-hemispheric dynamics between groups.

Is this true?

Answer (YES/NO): NO